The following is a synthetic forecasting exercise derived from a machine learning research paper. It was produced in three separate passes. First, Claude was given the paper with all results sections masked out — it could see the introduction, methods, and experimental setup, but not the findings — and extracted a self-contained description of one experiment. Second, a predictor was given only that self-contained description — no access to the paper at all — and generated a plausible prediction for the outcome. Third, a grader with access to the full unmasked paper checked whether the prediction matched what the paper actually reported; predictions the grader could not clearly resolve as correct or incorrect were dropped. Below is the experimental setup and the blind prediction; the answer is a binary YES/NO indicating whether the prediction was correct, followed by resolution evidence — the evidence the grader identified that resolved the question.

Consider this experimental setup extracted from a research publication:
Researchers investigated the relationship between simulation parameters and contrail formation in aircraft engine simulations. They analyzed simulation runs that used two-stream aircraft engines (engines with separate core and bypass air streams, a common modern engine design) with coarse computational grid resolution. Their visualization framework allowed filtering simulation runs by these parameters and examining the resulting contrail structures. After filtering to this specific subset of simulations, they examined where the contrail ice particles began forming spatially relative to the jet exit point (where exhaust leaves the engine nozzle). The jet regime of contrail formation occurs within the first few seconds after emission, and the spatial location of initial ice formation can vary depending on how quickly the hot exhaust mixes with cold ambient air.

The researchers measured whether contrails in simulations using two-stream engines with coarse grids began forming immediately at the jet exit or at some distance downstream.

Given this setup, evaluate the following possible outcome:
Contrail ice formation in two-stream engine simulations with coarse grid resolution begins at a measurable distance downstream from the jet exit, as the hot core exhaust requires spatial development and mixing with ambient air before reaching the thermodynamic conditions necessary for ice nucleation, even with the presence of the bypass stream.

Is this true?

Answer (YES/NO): YES